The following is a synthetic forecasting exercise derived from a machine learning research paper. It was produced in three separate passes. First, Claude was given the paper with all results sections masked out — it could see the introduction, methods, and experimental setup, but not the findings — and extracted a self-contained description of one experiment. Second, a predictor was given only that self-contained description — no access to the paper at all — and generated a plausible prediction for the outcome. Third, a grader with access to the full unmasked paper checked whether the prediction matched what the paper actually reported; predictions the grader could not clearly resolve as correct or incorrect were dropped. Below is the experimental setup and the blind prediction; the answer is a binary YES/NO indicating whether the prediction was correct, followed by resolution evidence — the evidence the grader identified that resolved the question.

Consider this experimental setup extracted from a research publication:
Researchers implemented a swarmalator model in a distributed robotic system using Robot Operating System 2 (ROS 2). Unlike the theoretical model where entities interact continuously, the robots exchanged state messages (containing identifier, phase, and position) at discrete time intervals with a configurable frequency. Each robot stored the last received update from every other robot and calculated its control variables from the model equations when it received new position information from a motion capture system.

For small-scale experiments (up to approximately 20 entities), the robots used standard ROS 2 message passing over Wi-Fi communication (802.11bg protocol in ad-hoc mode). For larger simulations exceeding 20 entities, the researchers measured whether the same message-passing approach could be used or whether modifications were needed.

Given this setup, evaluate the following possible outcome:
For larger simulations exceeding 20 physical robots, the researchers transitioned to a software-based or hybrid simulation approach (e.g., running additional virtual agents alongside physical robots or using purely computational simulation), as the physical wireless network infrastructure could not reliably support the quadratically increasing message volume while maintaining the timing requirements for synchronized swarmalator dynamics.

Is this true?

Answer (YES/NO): NO